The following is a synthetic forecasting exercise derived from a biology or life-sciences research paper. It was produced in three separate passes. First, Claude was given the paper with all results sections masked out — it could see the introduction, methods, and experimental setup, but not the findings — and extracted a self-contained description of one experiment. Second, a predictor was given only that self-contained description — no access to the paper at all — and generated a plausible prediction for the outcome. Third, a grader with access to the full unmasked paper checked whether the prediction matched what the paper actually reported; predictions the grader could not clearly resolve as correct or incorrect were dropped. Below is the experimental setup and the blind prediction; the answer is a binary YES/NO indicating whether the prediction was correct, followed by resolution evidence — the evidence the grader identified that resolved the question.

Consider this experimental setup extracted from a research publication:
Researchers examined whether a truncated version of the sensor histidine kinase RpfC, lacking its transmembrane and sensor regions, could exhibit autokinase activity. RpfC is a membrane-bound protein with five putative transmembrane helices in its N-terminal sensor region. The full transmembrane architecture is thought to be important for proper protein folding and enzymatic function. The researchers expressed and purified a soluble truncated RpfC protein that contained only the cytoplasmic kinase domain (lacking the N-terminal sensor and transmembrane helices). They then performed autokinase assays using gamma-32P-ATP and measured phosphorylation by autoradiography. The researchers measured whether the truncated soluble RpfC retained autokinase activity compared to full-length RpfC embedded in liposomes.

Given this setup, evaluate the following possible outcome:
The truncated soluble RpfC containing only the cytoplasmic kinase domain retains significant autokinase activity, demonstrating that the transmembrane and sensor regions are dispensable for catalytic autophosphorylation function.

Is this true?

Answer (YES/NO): NO